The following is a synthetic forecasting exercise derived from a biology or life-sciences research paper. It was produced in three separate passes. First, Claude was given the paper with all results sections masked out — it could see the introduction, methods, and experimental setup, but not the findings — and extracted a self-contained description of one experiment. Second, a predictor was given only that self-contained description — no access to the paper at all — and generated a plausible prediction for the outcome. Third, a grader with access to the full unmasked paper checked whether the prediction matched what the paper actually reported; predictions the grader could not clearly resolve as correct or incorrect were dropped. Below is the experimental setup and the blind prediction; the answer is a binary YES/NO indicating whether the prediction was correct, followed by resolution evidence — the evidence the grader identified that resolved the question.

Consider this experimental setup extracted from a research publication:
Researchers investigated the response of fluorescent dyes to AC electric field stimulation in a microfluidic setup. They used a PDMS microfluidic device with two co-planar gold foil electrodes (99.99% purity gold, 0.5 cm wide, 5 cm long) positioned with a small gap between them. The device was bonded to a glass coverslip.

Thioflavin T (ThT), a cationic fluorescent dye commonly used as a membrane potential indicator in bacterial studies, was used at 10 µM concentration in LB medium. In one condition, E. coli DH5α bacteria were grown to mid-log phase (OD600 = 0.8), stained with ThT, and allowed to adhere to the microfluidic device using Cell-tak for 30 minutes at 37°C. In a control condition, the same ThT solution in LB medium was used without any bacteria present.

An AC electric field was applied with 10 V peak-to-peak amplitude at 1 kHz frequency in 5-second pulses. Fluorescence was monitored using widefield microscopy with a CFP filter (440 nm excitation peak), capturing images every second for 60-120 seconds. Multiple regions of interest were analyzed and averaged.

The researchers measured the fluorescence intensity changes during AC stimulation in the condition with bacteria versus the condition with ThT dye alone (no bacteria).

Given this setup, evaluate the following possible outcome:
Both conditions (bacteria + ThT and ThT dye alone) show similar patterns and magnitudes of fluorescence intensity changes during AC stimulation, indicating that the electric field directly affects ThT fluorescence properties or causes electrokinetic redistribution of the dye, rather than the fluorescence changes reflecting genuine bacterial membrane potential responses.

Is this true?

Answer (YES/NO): YES